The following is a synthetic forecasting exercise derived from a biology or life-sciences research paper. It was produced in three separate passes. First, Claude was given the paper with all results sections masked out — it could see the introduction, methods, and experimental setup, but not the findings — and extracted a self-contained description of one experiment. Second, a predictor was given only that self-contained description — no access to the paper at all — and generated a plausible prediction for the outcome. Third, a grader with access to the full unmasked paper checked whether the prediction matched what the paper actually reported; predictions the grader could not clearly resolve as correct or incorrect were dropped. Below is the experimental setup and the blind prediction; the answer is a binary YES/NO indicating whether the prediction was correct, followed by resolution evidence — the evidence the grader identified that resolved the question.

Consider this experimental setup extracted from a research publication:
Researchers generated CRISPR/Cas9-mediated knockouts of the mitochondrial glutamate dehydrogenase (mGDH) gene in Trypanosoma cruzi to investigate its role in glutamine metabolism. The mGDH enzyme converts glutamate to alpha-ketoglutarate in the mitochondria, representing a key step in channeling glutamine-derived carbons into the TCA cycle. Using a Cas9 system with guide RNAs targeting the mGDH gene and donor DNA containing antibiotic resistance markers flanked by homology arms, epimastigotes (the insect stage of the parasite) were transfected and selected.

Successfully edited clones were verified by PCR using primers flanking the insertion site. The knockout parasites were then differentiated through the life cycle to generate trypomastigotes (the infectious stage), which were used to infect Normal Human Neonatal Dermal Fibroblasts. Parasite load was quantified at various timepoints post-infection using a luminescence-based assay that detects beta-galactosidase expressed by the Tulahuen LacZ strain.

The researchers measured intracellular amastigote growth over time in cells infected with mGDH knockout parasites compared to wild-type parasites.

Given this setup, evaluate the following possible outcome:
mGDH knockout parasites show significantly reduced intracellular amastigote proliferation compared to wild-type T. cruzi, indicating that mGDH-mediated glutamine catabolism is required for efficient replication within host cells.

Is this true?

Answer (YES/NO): YES